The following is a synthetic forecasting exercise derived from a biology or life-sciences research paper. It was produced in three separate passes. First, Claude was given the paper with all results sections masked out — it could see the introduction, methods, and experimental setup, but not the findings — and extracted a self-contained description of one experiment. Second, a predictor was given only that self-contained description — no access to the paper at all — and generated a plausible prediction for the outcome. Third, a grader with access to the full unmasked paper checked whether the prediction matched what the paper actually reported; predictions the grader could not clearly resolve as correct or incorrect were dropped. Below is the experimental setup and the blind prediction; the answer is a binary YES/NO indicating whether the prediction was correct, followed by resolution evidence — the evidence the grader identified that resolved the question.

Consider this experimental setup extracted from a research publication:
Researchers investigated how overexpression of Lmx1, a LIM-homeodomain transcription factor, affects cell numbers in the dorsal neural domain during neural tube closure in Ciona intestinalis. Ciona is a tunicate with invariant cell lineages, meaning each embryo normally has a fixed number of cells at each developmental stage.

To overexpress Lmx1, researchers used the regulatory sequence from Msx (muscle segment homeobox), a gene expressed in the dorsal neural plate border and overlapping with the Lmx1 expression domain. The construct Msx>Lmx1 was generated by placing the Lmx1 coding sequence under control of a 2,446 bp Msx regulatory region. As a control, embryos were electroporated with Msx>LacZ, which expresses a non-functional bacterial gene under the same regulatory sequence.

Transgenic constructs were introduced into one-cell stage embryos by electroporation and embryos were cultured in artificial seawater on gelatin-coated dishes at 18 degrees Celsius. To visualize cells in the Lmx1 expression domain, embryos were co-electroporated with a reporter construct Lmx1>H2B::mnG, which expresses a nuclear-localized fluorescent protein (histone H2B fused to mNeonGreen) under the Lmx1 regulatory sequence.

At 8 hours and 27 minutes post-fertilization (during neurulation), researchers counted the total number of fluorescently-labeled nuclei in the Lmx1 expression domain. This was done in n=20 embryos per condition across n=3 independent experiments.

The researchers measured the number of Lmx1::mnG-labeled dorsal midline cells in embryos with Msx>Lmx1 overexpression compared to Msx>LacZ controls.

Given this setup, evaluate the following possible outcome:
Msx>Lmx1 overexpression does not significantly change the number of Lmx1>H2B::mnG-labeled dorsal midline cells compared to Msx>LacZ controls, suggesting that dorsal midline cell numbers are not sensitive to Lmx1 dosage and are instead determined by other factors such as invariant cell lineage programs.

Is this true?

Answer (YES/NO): NO